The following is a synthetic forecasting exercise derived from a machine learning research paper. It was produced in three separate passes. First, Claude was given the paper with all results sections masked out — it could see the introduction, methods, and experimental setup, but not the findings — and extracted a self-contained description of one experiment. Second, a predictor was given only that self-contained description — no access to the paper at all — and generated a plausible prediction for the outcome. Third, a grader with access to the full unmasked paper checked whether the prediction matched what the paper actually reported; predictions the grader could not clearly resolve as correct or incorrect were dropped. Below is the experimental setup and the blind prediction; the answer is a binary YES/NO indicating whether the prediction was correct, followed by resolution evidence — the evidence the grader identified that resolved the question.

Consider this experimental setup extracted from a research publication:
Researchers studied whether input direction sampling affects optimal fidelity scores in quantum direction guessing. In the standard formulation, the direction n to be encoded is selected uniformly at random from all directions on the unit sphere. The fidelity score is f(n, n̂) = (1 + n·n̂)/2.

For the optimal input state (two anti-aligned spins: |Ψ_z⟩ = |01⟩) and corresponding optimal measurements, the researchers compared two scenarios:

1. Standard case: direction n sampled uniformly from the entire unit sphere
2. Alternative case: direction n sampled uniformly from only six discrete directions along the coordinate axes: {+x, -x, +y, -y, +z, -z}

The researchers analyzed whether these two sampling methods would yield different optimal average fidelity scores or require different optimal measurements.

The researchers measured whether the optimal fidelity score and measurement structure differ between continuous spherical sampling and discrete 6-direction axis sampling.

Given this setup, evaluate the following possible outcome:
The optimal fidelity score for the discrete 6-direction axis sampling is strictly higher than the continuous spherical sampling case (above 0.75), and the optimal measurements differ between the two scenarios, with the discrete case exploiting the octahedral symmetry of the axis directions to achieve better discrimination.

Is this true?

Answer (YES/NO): NO